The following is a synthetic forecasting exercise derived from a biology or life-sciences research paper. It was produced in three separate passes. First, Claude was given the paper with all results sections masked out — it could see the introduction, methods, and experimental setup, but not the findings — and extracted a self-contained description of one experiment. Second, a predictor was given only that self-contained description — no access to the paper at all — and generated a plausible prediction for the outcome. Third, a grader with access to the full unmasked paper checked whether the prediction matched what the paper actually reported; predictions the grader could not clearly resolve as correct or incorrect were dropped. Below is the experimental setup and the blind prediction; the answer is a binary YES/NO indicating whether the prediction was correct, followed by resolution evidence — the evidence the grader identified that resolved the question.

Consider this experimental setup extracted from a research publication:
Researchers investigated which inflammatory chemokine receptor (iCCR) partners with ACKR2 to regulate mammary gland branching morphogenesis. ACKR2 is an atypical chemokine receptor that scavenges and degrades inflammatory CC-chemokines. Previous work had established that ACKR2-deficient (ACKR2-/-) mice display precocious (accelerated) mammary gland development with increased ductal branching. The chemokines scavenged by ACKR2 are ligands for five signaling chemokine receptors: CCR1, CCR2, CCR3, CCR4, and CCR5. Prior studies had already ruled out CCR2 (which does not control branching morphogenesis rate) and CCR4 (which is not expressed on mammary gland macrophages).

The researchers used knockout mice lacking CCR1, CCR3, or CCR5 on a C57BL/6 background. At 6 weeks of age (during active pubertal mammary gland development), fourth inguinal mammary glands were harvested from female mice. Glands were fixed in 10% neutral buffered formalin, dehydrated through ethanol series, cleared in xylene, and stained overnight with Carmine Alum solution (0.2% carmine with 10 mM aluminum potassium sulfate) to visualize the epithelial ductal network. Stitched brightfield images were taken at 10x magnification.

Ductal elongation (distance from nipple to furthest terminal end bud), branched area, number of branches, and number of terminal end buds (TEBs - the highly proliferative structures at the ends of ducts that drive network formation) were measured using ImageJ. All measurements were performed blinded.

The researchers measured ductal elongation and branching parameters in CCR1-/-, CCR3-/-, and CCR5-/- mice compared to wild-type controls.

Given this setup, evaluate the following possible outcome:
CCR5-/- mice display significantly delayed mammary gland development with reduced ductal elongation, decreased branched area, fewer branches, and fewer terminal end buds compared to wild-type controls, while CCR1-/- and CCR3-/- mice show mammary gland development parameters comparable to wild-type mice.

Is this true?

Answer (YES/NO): NO